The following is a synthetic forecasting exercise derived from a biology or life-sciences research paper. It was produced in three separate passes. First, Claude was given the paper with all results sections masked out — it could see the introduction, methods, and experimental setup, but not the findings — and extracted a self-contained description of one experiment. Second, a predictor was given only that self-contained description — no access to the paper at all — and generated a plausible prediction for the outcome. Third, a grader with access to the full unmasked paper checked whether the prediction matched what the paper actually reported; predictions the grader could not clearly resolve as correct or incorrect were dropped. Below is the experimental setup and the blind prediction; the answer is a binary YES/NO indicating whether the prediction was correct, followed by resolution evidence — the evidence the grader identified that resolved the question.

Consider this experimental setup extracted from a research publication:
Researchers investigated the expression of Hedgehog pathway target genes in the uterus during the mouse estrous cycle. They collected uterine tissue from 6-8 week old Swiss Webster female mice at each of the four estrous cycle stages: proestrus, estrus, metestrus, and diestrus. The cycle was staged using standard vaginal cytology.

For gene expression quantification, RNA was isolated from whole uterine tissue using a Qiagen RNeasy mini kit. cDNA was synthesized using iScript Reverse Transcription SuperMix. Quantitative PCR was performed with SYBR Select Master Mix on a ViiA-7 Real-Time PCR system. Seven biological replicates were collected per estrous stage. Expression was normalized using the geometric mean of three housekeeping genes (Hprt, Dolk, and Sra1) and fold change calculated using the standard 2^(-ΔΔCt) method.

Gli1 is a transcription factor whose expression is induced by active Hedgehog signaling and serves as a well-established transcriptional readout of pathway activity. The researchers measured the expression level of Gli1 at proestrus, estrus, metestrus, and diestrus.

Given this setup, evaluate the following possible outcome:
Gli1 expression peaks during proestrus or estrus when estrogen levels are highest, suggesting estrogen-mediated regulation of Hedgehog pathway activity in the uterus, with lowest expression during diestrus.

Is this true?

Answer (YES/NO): NO